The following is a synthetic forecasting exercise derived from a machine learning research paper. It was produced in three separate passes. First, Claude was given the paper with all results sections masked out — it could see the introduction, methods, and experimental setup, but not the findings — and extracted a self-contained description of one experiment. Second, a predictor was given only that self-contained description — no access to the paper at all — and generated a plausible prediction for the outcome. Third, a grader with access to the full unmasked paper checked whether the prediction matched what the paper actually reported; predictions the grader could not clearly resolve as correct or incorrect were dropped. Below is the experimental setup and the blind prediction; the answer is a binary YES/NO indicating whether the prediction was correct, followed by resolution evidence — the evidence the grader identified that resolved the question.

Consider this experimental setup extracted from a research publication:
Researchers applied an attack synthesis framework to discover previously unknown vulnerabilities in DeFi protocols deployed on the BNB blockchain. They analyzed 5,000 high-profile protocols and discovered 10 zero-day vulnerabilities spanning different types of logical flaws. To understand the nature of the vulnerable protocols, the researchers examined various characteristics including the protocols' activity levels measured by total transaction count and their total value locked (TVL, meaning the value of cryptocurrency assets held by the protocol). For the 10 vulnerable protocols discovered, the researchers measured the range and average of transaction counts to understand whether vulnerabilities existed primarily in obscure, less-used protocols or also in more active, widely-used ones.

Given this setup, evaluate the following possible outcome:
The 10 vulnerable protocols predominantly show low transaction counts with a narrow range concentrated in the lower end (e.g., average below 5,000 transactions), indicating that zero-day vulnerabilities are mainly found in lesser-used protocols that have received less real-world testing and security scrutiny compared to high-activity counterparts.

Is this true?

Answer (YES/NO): NO